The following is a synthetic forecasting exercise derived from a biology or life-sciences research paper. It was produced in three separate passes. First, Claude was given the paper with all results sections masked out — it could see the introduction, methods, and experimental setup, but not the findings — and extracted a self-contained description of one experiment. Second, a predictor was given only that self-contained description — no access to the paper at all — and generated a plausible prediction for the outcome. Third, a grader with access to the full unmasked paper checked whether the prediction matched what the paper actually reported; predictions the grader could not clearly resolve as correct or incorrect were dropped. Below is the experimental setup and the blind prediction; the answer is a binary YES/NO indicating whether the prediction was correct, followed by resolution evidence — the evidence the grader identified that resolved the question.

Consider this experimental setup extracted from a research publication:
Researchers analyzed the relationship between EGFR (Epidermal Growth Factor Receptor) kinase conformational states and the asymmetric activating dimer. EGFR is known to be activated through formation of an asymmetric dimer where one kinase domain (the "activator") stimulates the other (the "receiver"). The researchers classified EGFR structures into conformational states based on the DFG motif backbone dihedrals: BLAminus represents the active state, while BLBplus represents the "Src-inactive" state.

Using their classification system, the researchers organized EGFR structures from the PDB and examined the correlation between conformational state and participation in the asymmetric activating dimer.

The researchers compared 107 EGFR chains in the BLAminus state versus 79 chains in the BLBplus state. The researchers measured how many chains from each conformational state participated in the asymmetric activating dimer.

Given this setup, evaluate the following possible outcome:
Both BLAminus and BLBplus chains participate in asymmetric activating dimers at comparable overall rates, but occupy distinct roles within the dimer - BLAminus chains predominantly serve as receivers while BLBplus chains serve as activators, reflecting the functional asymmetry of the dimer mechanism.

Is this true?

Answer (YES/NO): NO